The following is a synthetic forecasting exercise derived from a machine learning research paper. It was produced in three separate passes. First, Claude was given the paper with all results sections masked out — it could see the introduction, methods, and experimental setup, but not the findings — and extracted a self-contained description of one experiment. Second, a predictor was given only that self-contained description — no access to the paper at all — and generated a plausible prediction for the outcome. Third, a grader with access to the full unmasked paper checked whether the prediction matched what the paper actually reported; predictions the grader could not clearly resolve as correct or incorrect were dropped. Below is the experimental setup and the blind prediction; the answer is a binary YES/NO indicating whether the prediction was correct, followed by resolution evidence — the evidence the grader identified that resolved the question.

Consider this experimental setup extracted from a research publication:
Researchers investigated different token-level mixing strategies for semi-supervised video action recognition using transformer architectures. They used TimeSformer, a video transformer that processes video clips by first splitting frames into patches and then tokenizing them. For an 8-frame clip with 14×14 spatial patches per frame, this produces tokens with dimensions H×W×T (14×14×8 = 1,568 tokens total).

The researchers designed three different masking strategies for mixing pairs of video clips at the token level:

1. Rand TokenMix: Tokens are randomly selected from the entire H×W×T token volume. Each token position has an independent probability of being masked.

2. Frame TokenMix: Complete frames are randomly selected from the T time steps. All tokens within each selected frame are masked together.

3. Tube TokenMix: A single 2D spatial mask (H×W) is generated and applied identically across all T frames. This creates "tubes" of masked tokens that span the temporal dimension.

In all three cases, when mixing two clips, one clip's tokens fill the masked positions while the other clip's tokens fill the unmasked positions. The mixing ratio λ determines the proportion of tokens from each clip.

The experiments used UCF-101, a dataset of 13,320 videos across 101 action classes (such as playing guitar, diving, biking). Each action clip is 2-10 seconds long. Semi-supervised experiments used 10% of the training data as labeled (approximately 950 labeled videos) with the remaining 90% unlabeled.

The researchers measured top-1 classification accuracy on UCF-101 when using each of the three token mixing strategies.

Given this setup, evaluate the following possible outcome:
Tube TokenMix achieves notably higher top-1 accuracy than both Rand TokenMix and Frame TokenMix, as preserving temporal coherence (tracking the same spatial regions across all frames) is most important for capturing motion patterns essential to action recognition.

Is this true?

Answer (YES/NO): YES